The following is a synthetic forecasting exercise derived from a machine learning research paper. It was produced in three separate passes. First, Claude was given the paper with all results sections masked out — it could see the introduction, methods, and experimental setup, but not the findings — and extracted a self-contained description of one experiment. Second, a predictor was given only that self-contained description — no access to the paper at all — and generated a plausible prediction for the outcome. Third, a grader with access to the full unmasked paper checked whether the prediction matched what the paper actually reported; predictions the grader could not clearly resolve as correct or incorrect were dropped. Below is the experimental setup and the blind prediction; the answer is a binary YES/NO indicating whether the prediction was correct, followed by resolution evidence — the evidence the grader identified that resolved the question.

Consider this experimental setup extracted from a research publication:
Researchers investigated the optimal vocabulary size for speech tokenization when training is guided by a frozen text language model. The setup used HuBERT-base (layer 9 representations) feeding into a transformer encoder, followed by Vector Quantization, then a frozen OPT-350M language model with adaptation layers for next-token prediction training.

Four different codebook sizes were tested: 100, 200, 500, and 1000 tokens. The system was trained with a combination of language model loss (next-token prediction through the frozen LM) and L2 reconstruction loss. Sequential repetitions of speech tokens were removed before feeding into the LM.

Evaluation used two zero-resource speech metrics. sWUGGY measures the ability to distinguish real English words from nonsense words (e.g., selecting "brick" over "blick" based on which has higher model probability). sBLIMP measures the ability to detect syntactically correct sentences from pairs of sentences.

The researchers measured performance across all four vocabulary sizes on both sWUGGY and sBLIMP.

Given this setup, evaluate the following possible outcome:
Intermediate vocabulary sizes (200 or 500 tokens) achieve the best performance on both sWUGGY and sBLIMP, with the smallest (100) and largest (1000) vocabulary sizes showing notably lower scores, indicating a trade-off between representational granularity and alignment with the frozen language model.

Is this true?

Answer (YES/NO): NO